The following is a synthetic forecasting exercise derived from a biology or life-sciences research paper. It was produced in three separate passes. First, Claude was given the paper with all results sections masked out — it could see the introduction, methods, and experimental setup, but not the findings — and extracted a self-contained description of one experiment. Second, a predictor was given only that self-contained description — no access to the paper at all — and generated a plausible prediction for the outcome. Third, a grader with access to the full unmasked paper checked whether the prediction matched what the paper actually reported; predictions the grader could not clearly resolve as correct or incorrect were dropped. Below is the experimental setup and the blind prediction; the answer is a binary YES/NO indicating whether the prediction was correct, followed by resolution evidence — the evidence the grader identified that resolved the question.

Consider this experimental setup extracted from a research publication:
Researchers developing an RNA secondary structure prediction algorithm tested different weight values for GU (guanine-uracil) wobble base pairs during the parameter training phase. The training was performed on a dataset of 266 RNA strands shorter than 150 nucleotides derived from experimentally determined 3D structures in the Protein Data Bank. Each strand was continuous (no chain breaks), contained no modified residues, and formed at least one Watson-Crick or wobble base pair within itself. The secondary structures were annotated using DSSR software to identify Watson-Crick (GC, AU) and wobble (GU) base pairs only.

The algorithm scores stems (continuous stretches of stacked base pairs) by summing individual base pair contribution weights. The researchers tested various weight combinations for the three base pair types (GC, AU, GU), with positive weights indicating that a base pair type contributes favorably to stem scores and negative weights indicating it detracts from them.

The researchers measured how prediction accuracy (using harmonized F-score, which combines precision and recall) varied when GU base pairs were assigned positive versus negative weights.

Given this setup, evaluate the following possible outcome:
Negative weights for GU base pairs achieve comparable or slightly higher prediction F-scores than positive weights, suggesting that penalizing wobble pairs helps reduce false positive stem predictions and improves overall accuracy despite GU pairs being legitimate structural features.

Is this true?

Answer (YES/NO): YES